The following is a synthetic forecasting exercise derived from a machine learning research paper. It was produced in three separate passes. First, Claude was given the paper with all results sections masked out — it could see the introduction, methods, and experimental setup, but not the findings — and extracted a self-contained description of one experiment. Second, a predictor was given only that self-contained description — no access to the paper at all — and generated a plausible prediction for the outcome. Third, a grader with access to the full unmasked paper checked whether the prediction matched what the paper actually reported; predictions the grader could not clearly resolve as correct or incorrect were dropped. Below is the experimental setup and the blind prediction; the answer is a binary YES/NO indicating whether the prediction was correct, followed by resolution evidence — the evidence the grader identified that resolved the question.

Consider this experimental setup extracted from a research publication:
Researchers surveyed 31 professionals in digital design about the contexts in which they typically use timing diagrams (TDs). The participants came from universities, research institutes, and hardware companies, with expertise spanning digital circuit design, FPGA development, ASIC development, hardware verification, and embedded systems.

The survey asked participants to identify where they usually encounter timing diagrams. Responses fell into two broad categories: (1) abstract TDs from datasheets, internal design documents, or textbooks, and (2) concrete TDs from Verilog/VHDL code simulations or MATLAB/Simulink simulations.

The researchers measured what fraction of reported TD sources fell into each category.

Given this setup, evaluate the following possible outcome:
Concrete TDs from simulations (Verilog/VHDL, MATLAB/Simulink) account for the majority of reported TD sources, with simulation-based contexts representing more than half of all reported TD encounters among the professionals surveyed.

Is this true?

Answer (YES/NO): NO